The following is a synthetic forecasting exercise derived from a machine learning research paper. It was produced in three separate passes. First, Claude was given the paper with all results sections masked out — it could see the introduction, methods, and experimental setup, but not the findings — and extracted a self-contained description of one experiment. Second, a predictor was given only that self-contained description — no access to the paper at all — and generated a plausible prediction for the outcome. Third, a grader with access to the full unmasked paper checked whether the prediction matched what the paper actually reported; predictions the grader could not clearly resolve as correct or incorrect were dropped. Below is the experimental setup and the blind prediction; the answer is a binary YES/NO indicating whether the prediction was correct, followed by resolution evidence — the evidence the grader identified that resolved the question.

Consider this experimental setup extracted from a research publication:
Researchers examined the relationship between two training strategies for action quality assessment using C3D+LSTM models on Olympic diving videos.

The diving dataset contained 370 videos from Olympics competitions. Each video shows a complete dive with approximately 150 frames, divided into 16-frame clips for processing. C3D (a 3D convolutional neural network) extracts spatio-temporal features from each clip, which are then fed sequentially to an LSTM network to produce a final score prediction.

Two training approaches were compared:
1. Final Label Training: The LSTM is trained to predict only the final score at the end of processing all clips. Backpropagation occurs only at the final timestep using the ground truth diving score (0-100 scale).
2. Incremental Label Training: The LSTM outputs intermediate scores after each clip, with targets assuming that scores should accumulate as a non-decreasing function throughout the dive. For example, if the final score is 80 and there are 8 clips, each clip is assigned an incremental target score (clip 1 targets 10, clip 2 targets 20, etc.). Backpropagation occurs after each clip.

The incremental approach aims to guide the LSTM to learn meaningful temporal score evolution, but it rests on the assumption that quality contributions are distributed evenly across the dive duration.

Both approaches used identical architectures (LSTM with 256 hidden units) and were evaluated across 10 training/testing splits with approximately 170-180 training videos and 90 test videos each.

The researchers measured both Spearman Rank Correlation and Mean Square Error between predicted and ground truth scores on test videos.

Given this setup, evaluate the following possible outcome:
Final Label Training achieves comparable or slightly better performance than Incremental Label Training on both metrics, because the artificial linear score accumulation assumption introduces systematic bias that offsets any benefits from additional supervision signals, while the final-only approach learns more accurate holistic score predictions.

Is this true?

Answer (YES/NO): NO